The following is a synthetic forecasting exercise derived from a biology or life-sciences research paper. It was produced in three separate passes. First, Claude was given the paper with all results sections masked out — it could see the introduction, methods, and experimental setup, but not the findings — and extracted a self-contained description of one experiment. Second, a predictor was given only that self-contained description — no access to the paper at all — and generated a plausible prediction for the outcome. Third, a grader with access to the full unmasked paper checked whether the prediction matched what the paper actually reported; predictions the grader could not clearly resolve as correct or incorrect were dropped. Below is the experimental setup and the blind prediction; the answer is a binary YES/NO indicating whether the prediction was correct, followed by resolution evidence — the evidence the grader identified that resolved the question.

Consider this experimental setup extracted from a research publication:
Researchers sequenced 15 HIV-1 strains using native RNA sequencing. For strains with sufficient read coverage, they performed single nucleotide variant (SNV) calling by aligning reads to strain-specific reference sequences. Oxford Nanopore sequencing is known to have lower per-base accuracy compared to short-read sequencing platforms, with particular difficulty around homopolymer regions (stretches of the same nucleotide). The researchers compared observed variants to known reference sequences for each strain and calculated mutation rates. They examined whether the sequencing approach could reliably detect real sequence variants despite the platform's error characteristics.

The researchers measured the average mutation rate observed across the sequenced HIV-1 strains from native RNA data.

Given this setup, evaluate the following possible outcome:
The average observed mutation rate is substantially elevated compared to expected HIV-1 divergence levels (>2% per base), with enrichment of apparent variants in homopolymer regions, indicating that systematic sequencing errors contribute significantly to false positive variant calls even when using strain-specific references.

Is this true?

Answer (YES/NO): NO